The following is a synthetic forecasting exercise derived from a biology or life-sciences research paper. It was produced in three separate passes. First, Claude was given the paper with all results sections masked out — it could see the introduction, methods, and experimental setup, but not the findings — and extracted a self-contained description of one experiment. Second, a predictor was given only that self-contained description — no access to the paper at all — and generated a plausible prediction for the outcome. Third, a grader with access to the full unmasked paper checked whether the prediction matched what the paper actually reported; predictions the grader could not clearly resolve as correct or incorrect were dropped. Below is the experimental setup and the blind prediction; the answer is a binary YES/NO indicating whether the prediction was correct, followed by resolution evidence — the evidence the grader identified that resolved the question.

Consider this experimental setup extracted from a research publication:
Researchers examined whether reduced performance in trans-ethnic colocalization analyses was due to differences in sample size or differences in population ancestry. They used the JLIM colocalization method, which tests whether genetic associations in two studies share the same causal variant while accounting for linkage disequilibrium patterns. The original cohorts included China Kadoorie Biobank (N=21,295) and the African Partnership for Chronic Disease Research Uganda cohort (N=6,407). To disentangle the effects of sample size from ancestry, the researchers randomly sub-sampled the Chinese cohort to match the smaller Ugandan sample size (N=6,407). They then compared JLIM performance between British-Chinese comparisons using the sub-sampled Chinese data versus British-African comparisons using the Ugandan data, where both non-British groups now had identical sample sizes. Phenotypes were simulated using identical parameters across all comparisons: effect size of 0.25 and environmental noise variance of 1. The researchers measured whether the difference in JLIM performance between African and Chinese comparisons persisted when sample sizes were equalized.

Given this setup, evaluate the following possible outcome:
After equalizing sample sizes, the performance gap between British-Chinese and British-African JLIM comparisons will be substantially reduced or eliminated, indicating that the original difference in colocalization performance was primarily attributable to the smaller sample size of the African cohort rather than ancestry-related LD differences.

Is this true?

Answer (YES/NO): NO